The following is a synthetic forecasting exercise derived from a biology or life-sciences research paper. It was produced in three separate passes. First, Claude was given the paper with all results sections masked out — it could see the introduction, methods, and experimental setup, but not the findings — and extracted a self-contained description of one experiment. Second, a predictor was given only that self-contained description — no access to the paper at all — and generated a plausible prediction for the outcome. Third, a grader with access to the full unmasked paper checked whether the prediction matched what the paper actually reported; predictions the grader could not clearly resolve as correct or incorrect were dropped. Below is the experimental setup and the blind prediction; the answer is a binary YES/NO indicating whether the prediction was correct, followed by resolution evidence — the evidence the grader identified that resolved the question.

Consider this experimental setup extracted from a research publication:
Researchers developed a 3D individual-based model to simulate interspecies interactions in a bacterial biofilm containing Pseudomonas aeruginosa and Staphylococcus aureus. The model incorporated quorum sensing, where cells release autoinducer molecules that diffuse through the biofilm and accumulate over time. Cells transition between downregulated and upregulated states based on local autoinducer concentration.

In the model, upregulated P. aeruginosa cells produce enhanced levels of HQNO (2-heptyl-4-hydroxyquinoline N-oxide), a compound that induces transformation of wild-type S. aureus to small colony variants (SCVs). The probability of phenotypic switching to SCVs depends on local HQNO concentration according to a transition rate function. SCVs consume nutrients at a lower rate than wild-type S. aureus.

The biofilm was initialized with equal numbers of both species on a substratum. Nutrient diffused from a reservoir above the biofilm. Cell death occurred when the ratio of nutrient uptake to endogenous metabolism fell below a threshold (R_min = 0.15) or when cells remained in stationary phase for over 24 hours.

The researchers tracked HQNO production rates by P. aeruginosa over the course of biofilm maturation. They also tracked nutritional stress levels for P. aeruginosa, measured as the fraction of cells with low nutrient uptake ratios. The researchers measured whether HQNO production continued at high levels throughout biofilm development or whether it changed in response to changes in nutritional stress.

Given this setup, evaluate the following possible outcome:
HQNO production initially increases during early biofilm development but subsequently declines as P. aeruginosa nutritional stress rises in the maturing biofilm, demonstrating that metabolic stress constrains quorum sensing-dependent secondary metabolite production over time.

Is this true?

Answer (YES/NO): NO